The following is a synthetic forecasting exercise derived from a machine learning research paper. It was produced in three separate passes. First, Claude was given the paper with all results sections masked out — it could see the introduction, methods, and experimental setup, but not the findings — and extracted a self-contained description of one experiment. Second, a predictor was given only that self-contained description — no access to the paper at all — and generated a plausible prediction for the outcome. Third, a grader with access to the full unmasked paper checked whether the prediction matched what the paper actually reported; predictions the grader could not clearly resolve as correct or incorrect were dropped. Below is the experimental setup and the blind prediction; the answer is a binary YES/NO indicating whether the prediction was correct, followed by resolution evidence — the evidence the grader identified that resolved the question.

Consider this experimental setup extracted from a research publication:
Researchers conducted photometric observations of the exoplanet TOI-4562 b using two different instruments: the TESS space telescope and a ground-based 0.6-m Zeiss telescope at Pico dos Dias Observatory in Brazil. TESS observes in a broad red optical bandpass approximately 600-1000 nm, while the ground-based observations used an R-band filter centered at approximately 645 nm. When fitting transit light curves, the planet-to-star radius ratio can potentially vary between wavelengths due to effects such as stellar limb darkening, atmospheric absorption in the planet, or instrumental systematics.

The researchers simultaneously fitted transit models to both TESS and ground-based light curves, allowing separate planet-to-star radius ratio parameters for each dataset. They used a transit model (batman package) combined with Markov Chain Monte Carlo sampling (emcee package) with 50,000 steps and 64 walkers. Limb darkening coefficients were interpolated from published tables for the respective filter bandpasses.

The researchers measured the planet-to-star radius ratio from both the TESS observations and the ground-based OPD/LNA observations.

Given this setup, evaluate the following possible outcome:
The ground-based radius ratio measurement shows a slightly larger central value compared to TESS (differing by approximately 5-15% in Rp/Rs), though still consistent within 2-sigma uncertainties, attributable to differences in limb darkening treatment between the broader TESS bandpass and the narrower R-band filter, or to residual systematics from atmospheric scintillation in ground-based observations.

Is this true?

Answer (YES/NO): NO